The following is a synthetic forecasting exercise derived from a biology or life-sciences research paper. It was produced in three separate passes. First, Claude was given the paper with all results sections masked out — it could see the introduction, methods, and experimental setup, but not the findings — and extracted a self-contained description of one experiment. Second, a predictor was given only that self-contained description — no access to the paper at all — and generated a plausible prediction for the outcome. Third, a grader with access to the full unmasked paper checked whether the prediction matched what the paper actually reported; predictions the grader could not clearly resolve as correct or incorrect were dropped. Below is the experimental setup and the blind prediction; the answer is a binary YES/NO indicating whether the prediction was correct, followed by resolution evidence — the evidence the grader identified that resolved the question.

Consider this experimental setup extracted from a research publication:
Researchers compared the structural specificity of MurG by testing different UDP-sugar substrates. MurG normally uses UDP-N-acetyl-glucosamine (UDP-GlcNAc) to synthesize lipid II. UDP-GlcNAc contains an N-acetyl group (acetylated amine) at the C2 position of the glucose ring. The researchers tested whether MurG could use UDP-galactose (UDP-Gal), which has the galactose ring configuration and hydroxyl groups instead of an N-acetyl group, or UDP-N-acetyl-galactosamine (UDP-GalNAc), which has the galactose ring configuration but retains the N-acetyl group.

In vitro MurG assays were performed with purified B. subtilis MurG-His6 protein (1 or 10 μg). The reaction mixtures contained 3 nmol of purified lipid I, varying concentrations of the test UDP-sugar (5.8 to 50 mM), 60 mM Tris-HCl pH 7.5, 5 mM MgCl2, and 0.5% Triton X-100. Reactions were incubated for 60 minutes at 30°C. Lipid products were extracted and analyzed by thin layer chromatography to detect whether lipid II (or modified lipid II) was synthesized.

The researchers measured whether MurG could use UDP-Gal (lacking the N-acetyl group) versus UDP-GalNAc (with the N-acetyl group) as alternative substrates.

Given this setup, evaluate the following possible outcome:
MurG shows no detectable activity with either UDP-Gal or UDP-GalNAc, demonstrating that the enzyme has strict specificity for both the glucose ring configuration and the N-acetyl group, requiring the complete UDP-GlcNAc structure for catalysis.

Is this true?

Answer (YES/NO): NO